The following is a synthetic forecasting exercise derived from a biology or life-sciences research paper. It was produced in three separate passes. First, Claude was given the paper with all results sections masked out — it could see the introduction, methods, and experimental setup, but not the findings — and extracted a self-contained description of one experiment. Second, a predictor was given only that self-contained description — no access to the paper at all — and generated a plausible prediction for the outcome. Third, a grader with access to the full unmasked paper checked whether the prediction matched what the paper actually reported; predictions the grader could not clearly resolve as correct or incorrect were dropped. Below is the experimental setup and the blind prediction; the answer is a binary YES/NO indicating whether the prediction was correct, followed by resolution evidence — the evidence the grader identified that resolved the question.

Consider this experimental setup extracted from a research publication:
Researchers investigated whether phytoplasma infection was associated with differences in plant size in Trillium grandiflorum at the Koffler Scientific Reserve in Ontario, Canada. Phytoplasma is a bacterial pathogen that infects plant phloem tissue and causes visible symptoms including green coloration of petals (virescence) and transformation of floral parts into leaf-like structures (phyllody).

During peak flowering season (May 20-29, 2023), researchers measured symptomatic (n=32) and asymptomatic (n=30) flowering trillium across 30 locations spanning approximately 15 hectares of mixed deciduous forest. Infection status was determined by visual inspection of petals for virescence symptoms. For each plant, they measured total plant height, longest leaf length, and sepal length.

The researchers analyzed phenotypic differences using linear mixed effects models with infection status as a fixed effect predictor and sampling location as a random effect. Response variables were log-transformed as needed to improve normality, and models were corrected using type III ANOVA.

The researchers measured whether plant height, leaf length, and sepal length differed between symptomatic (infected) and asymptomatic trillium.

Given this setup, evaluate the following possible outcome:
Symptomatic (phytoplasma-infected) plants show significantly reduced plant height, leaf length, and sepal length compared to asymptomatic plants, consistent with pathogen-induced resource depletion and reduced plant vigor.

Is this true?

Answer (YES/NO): NO